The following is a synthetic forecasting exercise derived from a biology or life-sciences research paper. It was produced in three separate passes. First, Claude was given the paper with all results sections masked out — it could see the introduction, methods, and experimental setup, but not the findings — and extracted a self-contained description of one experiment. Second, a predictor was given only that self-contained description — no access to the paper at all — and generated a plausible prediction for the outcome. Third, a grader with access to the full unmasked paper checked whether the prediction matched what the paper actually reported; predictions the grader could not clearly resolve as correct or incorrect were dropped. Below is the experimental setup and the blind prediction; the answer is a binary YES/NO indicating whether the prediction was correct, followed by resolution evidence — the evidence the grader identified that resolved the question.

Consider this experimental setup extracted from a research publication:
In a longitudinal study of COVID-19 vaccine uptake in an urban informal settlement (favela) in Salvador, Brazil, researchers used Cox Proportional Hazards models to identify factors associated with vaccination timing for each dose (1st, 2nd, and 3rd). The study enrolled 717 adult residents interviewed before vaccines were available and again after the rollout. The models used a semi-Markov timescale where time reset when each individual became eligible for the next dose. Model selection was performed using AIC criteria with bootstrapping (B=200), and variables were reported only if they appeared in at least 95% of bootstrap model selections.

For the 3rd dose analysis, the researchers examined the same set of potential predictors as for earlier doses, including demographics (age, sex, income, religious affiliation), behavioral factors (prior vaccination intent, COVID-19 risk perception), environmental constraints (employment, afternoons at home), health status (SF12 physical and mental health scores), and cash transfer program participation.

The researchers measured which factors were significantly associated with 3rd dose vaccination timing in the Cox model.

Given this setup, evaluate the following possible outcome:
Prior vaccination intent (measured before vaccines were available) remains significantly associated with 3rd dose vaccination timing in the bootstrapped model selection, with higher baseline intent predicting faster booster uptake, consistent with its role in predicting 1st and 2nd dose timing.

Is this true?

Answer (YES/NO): NO